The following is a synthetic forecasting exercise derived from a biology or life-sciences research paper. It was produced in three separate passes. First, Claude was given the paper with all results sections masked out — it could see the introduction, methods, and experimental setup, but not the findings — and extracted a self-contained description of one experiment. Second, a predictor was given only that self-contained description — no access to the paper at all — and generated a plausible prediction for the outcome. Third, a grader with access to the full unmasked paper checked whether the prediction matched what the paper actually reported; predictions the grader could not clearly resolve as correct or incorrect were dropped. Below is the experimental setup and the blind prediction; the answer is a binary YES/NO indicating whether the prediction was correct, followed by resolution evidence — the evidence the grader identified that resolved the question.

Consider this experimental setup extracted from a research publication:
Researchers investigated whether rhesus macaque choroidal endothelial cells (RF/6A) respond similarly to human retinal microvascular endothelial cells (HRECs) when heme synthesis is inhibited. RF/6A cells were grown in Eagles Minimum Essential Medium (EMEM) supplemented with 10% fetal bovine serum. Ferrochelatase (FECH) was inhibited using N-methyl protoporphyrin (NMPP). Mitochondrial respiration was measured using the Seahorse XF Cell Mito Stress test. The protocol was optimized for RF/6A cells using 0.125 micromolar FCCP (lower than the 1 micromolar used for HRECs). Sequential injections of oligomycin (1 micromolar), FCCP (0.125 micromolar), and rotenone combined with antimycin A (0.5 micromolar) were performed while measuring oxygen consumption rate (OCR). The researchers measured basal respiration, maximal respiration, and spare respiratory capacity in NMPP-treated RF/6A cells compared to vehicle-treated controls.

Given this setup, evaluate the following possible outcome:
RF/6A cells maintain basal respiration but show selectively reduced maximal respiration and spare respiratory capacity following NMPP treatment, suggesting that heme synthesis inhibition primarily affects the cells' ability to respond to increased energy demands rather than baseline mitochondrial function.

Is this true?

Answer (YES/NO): NO